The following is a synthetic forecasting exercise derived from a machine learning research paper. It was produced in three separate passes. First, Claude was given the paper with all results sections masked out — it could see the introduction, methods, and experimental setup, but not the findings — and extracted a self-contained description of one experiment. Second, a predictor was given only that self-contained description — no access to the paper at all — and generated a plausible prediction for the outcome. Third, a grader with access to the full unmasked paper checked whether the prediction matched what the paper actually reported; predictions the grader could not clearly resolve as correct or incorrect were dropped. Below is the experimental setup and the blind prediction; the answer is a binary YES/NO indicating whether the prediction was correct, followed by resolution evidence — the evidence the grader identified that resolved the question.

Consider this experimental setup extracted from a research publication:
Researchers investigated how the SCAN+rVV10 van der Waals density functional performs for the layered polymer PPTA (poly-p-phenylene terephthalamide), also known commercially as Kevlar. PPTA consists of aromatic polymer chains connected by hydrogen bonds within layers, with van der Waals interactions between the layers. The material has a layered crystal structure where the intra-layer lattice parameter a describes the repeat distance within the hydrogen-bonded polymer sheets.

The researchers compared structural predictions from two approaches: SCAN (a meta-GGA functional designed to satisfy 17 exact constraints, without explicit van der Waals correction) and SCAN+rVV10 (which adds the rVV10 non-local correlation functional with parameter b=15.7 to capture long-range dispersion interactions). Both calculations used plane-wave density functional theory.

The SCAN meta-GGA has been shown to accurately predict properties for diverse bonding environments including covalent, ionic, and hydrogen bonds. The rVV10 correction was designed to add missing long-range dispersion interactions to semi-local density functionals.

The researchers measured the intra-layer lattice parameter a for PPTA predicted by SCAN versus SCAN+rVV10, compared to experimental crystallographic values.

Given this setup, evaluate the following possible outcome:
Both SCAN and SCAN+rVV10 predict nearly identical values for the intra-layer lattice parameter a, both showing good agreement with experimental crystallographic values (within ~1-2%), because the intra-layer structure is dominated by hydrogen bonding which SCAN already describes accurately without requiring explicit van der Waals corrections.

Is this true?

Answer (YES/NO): NO